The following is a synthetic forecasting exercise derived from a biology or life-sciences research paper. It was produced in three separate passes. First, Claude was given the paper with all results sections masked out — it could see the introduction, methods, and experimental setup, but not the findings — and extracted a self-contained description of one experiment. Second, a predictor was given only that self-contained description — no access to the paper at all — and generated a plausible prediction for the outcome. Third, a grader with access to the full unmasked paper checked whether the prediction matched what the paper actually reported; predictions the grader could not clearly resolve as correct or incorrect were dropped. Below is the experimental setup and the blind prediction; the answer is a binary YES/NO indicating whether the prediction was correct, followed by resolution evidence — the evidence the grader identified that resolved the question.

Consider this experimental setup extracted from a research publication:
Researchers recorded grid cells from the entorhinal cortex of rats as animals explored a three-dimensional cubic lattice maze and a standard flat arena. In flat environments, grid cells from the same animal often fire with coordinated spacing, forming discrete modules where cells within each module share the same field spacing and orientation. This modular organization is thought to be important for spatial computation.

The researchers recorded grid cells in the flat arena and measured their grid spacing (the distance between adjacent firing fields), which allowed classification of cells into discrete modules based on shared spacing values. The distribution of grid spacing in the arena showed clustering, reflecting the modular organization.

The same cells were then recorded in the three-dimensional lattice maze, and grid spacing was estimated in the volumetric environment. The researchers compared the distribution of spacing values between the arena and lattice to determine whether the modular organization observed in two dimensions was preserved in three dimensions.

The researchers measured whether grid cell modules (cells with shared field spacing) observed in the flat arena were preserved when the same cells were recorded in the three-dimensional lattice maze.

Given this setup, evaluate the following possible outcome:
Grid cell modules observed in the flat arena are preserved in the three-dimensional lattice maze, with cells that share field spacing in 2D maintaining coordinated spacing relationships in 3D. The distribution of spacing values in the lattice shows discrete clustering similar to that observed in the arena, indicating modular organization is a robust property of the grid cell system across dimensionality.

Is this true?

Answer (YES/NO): NO